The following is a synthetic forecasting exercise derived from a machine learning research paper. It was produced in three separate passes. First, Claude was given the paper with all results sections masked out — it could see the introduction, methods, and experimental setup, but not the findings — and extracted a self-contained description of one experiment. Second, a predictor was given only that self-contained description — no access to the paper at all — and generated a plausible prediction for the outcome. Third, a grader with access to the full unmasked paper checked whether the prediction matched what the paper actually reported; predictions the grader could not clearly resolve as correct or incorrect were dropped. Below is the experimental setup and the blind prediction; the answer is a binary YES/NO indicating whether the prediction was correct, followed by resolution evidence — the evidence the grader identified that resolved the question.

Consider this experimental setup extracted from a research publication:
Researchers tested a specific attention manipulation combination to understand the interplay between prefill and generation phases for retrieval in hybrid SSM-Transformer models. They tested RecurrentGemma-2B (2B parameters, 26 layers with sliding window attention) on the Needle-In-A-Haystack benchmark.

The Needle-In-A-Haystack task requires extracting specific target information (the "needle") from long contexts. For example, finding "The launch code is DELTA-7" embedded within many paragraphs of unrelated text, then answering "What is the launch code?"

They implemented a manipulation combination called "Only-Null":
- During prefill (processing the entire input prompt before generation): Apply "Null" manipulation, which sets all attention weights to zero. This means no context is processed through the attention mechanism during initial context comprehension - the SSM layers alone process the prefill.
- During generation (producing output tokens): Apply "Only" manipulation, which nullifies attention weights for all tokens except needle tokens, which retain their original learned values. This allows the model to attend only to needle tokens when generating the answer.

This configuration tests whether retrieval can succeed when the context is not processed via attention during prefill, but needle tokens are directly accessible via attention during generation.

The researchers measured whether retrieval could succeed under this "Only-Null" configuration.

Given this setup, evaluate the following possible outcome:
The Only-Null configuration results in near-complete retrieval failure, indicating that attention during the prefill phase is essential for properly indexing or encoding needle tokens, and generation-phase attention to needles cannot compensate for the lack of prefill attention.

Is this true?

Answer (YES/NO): NO